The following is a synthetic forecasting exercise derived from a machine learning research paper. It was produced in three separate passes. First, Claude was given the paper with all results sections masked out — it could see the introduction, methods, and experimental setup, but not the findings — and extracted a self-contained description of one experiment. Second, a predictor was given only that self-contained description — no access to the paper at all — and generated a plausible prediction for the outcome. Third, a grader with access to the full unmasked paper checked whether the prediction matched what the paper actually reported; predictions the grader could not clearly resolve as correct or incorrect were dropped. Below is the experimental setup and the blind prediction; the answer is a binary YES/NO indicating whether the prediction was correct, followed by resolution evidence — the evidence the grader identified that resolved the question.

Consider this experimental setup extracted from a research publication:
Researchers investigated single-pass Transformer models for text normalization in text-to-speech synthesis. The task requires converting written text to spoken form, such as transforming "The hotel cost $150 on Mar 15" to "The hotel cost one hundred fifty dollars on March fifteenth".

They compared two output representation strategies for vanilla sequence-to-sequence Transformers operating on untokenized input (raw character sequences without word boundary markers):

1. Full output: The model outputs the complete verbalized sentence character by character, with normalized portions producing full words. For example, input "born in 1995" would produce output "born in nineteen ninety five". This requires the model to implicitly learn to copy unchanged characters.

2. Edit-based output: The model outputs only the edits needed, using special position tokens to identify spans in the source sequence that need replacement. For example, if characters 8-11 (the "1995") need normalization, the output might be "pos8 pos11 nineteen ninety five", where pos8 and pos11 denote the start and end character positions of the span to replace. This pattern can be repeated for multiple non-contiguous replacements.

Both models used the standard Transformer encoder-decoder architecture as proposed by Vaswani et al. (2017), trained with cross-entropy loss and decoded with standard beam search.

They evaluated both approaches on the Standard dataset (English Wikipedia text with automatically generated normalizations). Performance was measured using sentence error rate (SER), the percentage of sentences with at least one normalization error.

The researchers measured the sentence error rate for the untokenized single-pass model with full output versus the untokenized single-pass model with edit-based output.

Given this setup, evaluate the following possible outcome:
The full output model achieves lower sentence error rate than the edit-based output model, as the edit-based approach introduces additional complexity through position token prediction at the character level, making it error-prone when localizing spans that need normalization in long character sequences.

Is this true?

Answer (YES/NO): NO